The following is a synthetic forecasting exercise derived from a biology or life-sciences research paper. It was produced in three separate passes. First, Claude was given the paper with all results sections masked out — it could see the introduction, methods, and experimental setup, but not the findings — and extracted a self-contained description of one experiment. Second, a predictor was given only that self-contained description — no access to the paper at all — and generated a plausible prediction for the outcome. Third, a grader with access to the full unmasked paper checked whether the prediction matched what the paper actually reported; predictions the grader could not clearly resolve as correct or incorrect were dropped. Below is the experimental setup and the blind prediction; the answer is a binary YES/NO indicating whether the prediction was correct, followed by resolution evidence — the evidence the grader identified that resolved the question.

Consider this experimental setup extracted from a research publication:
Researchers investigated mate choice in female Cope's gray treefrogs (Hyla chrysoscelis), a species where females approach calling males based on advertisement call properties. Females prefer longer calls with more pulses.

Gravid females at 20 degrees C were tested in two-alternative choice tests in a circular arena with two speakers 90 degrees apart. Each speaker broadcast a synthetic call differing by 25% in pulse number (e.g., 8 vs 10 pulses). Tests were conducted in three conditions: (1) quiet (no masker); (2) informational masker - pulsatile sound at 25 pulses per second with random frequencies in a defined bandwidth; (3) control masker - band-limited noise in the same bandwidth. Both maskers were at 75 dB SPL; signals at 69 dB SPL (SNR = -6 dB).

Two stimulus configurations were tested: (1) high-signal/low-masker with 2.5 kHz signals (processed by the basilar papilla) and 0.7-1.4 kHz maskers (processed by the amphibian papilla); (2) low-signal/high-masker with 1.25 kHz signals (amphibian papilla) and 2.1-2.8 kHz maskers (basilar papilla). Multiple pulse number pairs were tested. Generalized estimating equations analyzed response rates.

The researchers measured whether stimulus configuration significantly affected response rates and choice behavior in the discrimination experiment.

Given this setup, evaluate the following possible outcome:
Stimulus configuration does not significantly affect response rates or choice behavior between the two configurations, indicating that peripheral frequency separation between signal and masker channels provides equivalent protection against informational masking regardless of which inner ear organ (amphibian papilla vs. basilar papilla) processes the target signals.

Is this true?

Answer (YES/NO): NO